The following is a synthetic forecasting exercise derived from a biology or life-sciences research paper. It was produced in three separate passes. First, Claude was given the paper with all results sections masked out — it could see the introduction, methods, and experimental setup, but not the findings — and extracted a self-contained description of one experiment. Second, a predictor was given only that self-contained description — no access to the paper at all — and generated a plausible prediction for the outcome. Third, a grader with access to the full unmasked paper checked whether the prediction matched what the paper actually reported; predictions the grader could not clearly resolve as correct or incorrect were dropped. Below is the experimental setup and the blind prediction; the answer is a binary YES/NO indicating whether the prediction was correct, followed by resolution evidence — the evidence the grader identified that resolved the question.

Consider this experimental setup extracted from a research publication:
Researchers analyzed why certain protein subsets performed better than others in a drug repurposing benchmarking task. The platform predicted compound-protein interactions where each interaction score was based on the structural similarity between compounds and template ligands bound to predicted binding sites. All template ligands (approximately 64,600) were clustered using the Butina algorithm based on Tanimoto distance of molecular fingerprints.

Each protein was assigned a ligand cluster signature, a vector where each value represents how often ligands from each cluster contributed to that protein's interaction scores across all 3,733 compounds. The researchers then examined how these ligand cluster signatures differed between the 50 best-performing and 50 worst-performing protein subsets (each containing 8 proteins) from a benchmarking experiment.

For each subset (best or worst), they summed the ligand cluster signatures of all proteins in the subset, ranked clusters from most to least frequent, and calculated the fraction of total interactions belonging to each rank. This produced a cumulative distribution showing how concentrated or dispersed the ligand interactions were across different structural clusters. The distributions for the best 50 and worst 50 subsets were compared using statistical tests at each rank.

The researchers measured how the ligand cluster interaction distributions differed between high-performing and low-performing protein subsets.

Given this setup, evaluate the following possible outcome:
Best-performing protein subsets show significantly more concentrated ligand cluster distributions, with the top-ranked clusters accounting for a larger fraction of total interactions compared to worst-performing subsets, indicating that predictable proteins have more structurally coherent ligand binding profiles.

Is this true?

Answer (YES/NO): NO